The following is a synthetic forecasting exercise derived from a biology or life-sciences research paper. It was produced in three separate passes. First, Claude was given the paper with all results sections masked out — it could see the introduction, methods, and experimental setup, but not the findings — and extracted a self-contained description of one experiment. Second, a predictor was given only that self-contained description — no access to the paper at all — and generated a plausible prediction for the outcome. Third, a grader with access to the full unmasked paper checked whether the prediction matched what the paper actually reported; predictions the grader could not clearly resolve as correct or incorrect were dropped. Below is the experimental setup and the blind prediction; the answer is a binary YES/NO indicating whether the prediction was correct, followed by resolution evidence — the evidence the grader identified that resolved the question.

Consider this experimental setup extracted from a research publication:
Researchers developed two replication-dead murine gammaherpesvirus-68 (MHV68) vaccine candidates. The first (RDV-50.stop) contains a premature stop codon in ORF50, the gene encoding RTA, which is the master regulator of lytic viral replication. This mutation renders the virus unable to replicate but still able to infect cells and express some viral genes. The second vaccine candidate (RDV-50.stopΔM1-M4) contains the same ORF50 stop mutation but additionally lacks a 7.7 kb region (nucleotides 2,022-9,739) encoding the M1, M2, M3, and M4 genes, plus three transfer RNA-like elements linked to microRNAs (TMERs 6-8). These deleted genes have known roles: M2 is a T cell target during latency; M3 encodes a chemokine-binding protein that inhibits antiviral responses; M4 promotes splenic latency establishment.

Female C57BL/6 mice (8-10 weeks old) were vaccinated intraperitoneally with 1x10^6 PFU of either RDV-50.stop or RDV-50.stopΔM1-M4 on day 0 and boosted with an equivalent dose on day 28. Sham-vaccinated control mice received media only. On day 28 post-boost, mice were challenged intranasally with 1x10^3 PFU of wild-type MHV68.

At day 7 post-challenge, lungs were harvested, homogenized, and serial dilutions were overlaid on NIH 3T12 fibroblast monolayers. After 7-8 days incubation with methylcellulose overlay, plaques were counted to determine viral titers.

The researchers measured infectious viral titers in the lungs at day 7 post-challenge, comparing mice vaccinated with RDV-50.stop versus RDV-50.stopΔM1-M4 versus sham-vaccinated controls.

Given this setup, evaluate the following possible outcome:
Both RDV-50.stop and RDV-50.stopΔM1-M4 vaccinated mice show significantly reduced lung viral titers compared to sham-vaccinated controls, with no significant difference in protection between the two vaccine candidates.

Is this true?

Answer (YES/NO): YES